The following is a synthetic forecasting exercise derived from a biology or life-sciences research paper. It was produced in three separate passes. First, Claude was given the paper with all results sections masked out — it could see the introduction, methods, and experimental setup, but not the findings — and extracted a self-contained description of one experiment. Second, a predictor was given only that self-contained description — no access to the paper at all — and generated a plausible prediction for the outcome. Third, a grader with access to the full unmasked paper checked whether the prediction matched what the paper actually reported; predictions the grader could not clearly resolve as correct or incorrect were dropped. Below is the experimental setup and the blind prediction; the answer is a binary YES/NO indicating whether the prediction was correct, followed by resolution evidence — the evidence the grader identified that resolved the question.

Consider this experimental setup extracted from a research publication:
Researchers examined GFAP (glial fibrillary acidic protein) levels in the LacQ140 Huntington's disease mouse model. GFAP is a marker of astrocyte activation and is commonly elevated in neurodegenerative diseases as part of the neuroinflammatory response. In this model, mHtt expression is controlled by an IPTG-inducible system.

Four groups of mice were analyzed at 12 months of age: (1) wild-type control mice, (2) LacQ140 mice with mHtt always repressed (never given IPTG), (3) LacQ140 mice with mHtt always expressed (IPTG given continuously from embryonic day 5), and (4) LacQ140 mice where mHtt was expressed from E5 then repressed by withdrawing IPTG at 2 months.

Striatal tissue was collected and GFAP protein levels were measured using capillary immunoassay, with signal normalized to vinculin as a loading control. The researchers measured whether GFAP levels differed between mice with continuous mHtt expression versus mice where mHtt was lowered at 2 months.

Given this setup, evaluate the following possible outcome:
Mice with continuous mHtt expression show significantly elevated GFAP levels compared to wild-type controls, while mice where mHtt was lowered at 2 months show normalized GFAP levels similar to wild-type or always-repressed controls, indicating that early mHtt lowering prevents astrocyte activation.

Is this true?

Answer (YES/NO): NO